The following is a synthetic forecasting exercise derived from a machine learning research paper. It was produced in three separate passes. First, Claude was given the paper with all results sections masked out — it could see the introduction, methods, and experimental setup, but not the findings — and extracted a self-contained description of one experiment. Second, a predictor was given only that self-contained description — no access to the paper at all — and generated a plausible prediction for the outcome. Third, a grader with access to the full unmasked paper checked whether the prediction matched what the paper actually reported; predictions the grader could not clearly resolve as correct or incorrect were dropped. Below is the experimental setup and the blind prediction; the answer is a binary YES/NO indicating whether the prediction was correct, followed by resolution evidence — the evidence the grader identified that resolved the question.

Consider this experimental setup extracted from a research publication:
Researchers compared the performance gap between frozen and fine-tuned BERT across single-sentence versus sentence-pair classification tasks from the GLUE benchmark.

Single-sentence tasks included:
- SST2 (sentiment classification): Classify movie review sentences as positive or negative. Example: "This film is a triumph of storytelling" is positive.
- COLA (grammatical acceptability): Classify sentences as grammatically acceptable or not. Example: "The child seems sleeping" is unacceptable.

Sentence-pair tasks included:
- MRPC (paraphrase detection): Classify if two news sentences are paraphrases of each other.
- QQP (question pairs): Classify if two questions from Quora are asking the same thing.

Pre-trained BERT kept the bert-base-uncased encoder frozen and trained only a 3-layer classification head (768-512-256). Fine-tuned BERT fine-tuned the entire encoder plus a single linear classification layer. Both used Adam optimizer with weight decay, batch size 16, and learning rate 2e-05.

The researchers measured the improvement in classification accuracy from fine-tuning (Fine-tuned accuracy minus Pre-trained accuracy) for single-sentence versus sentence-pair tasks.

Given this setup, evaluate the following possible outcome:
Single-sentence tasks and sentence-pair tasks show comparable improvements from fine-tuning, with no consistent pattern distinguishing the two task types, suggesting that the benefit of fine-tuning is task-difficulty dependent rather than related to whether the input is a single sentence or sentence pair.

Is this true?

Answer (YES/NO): NO